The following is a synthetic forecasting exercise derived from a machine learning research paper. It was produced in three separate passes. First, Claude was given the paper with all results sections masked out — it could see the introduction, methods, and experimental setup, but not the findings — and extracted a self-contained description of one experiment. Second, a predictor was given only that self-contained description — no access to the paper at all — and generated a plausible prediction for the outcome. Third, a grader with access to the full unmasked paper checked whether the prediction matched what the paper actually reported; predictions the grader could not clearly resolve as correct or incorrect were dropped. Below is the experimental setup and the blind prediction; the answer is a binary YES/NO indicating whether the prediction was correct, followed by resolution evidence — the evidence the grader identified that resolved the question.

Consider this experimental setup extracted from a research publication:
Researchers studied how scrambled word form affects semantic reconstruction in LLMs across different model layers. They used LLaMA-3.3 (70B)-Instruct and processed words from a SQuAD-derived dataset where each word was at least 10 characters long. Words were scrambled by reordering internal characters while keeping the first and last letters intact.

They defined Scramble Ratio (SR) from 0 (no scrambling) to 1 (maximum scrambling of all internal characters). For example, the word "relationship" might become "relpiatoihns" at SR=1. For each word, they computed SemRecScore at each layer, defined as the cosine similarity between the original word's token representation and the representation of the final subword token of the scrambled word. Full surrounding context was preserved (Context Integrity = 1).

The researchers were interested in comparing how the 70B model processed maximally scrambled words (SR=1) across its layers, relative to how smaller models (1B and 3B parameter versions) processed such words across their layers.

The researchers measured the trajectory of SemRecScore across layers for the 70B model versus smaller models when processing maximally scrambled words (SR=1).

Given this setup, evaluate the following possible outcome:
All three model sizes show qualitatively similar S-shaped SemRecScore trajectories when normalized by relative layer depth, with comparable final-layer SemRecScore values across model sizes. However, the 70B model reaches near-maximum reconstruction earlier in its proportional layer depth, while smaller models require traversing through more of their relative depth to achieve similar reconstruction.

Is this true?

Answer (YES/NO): NO